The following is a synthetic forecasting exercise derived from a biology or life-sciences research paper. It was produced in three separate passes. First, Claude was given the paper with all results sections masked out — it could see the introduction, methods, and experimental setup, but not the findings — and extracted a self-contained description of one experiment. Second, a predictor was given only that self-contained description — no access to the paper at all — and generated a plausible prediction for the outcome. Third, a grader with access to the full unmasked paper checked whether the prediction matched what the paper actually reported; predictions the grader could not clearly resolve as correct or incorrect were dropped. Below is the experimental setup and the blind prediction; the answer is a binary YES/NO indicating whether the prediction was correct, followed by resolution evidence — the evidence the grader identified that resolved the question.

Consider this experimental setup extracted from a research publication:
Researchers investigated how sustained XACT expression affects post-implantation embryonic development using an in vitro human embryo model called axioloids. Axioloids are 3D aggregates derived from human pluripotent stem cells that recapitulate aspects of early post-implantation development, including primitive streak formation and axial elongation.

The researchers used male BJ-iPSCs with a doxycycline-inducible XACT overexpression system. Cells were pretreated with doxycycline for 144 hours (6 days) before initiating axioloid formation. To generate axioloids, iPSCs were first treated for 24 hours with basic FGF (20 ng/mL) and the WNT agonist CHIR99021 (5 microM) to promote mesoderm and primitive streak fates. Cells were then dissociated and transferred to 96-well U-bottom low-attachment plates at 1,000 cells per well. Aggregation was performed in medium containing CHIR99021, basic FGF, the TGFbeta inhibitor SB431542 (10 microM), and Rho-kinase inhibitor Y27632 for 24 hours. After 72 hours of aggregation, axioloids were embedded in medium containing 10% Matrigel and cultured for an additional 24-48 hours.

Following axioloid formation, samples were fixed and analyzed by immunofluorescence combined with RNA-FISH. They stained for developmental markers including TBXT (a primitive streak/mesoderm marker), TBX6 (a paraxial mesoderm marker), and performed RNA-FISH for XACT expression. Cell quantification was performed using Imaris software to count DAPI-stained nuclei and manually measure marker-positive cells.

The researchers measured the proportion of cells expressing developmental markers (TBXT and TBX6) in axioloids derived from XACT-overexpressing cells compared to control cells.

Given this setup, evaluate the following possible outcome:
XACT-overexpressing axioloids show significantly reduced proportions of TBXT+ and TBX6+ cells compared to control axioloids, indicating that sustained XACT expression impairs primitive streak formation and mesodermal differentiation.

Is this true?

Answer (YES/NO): YES